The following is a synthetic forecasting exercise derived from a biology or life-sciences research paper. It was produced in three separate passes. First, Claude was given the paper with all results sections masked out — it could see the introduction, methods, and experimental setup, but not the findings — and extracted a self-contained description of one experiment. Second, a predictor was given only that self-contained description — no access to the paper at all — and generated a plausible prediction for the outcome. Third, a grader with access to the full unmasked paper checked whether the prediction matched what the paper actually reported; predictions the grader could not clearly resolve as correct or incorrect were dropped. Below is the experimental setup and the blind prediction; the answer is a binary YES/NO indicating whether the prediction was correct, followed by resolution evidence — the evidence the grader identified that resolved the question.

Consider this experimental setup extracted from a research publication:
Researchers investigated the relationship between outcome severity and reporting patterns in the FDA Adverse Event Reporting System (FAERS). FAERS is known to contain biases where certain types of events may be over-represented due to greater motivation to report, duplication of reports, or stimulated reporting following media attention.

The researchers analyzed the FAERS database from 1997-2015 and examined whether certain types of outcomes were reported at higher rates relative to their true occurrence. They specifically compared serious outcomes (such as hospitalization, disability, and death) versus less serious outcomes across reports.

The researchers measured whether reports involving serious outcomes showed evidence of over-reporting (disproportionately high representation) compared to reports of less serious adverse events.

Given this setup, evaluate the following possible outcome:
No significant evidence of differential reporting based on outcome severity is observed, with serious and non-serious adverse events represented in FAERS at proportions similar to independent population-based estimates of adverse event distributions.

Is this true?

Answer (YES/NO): NO